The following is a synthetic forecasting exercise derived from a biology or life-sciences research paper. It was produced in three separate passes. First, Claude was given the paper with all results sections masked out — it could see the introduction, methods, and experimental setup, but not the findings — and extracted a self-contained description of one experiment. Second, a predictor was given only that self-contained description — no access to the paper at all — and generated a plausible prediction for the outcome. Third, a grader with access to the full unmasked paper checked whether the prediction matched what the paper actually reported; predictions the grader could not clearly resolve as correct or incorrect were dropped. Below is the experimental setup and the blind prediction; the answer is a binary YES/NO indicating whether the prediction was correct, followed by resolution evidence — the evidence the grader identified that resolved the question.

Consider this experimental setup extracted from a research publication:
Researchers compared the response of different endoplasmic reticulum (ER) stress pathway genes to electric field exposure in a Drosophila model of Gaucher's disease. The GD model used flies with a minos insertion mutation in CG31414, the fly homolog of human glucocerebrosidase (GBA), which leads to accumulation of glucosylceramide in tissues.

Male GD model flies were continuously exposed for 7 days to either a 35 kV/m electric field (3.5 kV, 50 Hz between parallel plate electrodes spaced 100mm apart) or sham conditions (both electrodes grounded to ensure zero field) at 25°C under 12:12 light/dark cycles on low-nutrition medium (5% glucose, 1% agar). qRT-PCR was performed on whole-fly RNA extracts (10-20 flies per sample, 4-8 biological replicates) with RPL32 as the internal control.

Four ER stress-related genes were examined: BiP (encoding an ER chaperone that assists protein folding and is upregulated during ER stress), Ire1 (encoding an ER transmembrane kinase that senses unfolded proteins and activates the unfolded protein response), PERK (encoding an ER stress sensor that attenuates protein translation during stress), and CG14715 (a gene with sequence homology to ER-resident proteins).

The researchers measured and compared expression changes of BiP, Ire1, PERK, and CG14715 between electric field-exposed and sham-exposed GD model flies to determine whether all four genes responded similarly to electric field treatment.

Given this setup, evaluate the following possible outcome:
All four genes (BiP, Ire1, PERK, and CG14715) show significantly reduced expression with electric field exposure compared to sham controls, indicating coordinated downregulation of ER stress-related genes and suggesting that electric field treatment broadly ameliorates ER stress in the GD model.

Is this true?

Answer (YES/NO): NO